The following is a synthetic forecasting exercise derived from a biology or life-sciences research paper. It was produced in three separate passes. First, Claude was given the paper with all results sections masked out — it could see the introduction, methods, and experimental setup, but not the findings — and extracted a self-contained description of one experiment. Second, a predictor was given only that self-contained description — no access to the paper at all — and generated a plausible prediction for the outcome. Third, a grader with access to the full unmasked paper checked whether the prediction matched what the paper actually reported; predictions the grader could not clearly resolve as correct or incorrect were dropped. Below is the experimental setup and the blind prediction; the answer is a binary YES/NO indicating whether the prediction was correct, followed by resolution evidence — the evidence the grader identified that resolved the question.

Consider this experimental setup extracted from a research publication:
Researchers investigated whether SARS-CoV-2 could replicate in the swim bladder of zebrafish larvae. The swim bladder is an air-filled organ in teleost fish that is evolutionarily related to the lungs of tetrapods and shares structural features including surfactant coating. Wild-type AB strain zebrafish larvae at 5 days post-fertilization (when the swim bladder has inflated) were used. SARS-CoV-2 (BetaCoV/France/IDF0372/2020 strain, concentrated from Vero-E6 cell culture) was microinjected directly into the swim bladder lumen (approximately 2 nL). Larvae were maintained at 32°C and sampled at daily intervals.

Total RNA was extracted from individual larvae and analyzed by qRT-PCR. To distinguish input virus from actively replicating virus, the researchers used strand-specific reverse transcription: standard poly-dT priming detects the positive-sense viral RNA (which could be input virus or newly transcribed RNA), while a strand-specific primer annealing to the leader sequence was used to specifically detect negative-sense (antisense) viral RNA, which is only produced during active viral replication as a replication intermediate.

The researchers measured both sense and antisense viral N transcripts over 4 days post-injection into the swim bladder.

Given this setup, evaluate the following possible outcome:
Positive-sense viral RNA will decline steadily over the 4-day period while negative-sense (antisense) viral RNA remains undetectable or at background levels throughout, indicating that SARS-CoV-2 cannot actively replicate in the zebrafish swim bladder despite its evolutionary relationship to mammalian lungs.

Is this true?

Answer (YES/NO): NO